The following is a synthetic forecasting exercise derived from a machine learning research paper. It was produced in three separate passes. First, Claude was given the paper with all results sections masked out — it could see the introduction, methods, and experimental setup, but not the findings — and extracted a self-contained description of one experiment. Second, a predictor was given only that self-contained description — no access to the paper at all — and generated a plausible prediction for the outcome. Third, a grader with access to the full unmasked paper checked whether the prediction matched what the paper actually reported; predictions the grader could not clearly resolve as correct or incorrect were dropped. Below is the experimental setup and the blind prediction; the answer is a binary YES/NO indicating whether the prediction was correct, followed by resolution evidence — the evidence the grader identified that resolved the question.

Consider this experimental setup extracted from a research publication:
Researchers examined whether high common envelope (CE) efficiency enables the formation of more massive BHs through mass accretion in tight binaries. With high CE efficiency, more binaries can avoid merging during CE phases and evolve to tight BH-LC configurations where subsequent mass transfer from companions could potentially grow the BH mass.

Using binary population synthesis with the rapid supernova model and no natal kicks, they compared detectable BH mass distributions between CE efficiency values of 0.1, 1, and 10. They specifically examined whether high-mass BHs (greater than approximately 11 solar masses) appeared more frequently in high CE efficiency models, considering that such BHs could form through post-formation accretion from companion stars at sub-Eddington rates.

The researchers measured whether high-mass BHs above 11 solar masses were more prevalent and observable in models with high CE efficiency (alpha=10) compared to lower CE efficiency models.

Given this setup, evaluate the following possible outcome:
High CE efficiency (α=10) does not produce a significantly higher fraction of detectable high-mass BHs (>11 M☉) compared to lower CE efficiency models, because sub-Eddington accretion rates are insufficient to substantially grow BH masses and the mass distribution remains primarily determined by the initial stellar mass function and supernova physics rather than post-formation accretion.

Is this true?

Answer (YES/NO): NO